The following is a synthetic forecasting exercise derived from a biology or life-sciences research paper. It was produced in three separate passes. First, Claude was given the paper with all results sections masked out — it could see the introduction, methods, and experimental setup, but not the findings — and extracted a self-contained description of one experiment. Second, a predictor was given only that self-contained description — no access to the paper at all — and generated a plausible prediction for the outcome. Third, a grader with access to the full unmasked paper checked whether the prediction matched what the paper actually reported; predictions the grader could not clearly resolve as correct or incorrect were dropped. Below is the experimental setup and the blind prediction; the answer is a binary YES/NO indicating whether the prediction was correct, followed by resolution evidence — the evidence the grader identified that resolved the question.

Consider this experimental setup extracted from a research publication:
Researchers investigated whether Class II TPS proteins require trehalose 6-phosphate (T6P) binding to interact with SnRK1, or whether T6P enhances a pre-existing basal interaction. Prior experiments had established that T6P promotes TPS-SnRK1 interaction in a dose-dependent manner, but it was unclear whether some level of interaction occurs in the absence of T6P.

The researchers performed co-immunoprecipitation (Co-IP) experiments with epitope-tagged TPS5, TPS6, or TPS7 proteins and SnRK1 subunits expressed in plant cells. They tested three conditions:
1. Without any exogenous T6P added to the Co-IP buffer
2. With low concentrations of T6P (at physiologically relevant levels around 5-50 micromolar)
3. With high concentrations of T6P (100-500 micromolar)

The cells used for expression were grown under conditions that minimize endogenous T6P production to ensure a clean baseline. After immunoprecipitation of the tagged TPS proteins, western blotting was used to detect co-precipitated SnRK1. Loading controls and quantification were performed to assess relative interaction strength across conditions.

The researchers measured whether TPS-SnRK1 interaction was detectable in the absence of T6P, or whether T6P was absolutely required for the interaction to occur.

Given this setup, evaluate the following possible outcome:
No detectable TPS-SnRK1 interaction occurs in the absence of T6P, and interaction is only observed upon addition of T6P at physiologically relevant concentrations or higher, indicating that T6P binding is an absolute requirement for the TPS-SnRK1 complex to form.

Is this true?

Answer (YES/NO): NO